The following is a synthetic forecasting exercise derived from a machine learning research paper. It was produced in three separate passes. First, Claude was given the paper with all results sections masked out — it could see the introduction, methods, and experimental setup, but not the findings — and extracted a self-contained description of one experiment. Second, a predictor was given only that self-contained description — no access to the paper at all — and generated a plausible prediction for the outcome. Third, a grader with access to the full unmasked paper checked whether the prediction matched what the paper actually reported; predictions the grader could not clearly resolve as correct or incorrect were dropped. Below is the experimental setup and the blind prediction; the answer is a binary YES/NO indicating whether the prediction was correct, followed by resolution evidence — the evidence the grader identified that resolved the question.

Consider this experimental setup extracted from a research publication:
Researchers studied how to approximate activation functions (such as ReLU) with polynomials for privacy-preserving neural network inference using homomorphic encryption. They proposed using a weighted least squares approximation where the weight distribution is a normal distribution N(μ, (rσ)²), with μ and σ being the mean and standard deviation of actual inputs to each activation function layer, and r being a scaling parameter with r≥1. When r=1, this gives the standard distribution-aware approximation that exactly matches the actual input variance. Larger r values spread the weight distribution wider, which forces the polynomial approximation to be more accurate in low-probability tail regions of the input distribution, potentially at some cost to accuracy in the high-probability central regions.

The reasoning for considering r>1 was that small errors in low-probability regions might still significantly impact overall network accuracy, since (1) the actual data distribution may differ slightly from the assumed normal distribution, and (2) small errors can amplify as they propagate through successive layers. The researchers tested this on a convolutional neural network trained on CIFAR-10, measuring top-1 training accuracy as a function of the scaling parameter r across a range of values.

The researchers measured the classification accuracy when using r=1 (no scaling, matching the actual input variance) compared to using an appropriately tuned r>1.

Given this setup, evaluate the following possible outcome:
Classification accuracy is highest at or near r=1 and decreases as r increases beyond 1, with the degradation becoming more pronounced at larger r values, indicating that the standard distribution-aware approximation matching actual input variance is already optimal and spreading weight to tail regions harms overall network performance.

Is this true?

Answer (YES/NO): NO